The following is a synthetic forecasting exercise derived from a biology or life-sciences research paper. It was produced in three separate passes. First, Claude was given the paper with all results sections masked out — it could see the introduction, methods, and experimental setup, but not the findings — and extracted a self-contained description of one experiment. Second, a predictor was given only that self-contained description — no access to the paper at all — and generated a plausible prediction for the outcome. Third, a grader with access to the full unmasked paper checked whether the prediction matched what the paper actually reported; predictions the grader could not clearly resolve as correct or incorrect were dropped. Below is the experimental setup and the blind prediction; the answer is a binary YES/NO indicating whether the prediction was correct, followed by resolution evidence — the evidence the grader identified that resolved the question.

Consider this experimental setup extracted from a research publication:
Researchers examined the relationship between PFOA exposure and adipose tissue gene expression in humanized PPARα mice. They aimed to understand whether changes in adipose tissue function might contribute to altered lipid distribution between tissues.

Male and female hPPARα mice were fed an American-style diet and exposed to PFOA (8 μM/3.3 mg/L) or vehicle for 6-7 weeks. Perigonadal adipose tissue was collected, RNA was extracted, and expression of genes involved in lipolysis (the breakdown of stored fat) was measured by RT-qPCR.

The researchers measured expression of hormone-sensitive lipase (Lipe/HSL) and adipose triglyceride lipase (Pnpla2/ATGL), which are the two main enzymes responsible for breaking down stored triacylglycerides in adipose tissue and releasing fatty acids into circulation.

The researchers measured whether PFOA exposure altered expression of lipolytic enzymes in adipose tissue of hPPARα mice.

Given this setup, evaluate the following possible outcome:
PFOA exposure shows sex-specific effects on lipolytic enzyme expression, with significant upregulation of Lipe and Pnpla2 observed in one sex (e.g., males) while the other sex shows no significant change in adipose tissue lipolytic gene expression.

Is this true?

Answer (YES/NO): NO